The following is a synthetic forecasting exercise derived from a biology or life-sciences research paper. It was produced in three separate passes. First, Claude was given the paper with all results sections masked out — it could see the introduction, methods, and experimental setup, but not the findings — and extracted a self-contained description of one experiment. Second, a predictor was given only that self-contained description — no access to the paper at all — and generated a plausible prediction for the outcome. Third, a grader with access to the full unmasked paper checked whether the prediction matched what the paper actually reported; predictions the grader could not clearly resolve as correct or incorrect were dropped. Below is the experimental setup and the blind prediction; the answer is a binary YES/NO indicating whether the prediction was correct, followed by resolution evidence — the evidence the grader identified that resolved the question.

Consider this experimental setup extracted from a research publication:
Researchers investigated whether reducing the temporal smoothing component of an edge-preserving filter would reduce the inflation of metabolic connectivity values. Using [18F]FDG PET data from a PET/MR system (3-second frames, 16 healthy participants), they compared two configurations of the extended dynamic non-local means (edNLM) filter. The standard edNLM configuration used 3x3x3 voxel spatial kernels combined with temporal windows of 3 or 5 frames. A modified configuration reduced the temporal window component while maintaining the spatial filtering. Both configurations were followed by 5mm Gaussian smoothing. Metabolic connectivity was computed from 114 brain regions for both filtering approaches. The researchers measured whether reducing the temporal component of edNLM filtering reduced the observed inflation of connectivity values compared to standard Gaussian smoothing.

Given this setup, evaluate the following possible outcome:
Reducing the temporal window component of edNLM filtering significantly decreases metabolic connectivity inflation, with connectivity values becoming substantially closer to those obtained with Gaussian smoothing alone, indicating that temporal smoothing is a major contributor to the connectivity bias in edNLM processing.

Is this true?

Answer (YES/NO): NO